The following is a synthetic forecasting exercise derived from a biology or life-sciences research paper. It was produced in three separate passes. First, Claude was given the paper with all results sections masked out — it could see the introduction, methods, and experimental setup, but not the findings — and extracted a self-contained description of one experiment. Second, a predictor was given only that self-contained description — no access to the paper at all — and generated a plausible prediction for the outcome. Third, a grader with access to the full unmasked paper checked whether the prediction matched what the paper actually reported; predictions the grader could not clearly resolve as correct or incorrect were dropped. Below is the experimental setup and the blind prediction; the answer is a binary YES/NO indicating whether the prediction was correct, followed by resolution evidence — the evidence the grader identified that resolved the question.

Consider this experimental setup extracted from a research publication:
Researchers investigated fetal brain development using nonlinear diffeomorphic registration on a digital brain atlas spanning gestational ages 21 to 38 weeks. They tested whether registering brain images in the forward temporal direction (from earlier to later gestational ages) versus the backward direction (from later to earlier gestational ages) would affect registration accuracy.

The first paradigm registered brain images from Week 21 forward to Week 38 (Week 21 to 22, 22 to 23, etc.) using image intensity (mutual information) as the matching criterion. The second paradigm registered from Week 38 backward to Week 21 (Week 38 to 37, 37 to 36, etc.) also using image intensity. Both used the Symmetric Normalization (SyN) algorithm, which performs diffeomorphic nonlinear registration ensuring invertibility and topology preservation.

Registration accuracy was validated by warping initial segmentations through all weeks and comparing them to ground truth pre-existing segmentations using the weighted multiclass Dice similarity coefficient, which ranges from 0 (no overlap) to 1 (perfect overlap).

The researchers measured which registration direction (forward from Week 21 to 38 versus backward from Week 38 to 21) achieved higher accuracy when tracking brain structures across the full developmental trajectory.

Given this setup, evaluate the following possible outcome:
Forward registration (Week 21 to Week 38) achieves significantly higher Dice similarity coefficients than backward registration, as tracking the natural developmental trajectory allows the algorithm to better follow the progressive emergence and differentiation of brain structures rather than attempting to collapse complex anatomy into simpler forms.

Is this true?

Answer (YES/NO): NO